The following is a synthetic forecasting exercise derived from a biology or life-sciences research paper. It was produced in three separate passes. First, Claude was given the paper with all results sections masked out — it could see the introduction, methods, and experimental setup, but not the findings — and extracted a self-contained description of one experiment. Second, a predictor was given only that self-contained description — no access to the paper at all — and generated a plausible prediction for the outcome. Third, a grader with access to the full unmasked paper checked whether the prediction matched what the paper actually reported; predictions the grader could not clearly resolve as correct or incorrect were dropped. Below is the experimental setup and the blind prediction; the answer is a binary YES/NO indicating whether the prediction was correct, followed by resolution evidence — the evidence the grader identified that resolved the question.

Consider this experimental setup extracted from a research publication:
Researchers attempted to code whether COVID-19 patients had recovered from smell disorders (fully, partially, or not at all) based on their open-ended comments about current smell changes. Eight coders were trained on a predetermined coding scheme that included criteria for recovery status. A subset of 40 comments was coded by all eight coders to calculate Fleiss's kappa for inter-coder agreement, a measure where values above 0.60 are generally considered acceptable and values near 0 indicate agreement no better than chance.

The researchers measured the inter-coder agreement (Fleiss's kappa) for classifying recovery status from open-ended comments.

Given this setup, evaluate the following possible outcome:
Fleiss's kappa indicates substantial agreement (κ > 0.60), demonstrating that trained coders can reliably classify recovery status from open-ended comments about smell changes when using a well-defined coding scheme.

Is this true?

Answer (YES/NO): NO